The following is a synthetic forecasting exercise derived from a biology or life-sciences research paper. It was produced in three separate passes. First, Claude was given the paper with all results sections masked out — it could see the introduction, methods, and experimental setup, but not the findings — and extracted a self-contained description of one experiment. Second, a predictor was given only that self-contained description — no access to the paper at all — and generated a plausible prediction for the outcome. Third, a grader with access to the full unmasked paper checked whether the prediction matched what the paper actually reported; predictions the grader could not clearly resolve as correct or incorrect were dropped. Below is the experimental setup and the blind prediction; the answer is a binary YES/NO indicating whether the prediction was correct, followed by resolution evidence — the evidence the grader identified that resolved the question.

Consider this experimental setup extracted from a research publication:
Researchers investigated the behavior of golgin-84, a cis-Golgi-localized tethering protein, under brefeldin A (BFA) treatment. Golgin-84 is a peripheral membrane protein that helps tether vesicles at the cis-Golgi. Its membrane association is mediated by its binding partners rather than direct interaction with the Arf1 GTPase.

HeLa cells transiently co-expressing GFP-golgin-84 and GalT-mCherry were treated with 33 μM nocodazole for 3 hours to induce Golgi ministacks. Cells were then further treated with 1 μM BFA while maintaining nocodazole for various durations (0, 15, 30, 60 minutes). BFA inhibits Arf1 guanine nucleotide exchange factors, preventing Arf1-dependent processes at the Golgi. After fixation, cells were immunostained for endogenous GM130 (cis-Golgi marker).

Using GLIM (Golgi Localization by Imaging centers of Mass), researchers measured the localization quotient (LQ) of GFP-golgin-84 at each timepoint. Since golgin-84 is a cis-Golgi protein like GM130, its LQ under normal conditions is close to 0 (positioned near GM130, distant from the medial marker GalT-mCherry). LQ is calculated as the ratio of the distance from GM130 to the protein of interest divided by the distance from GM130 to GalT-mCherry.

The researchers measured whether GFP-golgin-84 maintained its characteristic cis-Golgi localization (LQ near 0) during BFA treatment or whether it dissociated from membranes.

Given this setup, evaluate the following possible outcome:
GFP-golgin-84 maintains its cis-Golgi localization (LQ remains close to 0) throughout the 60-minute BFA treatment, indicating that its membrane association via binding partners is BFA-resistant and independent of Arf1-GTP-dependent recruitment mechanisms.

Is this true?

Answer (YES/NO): NO